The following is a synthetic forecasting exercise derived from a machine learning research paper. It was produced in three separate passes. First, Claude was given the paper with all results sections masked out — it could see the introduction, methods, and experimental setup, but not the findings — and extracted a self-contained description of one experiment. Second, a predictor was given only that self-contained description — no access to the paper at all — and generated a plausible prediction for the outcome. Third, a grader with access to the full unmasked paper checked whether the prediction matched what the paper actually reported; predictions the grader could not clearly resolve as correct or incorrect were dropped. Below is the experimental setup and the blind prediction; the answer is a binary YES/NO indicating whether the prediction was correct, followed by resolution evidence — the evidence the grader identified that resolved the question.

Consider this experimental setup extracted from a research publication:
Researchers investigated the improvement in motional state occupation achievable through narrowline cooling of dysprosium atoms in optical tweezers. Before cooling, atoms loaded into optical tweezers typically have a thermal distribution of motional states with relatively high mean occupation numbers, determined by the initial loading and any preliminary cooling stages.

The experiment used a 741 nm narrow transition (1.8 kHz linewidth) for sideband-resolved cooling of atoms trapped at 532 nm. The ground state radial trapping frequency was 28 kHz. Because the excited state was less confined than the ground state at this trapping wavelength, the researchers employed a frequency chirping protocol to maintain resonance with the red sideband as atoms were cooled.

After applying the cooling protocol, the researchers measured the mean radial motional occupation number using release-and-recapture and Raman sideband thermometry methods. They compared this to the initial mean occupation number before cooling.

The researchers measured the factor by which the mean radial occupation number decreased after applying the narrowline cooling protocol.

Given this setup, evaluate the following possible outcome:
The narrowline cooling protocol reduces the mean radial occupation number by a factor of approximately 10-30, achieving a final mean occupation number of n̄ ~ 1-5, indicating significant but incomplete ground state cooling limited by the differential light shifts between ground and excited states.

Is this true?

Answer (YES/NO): NO